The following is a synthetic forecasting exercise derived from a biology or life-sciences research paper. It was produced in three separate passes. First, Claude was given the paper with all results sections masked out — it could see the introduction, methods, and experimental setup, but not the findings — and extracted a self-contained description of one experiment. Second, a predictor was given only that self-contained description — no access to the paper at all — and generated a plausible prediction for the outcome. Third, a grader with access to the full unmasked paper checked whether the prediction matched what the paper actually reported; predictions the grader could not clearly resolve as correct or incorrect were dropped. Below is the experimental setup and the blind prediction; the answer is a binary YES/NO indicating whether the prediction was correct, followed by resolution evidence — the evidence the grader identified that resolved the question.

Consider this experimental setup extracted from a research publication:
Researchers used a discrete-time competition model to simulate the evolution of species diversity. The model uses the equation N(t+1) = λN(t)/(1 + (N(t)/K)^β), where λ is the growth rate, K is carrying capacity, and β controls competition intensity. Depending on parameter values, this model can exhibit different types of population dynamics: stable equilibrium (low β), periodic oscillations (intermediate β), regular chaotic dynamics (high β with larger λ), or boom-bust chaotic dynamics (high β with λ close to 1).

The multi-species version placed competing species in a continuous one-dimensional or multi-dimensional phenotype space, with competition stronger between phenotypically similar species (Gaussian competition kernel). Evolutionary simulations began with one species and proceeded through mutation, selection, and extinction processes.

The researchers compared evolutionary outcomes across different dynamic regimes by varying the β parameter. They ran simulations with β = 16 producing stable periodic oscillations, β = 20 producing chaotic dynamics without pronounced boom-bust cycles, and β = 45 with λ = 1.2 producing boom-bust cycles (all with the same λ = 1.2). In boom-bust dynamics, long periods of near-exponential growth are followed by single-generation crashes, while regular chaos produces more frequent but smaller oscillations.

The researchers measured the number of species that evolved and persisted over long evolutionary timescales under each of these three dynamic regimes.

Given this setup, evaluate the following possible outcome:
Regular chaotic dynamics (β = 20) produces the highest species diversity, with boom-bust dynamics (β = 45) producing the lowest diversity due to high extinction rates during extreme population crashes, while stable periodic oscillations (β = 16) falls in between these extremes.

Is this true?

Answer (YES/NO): NO